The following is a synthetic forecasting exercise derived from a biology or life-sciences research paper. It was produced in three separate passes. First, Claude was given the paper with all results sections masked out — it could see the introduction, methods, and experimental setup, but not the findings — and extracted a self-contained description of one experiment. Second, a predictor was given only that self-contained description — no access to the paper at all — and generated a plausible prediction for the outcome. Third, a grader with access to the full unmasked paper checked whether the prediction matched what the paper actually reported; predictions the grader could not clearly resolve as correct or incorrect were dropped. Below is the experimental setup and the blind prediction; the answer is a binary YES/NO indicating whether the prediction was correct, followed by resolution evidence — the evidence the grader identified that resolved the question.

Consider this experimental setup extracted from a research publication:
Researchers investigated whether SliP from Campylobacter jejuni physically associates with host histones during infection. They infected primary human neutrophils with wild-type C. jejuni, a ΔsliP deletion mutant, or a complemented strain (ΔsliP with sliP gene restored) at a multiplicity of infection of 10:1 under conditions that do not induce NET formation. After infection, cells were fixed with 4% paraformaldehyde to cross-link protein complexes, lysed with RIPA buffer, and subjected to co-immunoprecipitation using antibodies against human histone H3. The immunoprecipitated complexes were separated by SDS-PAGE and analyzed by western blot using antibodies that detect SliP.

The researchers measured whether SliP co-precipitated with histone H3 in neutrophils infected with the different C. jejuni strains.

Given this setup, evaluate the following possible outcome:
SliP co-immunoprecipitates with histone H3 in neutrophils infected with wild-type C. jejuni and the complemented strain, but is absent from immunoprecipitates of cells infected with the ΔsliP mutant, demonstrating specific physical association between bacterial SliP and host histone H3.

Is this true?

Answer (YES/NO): YES